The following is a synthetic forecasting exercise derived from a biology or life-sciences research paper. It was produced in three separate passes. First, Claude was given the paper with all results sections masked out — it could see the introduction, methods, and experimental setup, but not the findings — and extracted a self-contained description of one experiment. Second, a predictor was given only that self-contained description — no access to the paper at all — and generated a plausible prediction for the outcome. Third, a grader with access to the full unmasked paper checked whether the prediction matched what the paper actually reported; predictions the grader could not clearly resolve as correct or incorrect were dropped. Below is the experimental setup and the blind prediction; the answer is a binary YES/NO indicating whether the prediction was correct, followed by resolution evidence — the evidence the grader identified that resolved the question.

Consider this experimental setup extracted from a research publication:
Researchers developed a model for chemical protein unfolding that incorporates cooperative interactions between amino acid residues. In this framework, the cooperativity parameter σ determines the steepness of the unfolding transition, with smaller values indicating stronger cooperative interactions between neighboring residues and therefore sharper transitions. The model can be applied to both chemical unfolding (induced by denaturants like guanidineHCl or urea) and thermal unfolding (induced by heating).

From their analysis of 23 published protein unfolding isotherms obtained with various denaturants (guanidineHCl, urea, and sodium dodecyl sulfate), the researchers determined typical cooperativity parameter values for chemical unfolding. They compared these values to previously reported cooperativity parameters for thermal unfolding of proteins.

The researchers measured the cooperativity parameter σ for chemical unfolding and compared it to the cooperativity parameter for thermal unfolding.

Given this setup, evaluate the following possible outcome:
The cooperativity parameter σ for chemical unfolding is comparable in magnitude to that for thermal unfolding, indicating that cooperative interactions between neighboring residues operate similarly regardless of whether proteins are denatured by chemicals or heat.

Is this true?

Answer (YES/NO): NO